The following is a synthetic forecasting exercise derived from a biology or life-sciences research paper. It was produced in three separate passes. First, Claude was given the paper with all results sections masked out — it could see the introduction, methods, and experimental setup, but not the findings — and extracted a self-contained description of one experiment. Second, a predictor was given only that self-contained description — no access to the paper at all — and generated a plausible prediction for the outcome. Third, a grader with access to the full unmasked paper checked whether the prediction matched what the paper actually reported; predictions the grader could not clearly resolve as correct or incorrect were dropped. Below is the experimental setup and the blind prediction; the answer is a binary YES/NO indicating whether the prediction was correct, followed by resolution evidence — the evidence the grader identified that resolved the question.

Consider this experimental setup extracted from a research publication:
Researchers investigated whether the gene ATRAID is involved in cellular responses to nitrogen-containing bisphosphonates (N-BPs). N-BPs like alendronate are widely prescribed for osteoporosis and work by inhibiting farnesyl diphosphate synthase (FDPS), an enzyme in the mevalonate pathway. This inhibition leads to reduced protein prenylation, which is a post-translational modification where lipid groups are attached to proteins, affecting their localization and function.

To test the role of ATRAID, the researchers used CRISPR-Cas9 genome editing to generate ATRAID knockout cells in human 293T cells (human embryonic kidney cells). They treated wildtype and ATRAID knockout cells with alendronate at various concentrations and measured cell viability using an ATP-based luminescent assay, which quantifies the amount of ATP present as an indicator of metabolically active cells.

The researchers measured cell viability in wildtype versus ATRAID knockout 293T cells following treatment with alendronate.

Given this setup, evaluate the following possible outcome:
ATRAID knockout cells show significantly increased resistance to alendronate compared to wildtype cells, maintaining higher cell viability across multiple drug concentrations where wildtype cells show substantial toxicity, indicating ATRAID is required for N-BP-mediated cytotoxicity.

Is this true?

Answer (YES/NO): YES